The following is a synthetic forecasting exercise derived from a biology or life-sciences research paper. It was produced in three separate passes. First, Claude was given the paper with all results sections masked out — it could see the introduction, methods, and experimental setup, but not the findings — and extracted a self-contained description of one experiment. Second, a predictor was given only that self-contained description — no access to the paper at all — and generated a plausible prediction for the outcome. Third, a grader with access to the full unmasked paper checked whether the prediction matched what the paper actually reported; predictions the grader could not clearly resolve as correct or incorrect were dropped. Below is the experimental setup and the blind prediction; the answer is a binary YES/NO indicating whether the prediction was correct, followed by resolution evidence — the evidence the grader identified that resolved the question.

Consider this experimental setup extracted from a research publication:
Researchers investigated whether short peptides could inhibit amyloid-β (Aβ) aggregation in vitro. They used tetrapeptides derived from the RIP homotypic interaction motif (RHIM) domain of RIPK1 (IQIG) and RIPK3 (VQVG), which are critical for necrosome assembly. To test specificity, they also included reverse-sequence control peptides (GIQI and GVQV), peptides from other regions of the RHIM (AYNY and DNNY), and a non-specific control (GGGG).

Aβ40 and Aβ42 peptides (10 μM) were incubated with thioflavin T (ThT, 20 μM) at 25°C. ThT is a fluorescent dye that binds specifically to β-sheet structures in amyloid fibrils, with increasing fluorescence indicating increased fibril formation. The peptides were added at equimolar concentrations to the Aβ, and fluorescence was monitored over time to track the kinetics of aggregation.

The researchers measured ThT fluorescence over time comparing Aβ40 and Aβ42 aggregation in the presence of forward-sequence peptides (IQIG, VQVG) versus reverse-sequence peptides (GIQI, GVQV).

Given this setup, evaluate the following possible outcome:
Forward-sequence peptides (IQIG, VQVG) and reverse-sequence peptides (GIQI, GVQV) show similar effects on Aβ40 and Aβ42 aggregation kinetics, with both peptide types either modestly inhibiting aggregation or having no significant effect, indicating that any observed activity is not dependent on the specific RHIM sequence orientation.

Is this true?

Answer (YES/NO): NO